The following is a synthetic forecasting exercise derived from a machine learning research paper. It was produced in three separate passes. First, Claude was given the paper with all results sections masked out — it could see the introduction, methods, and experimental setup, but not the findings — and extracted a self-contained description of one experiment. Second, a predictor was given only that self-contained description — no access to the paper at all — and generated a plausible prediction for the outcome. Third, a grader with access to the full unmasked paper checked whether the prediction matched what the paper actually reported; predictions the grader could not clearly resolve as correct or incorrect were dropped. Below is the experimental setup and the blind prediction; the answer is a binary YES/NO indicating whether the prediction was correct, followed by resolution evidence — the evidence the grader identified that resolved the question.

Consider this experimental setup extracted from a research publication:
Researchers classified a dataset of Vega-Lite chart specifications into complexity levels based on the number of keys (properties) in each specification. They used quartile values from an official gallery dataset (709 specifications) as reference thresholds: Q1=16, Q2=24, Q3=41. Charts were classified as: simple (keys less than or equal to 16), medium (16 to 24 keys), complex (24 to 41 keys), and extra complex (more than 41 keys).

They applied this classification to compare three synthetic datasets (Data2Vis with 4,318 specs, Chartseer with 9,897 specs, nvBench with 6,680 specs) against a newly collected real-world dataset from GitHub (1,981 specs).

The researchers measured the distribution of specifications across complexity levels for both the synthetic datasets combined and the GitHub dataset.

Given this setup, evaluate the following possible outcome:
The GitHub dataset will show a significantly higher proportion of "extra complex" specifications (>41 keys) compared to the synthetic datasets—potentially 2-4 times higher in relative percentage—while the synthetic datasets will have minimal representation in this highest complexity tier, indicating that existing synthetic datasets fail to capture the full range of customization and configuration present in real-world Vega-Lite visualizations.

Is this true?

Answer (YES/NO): NO